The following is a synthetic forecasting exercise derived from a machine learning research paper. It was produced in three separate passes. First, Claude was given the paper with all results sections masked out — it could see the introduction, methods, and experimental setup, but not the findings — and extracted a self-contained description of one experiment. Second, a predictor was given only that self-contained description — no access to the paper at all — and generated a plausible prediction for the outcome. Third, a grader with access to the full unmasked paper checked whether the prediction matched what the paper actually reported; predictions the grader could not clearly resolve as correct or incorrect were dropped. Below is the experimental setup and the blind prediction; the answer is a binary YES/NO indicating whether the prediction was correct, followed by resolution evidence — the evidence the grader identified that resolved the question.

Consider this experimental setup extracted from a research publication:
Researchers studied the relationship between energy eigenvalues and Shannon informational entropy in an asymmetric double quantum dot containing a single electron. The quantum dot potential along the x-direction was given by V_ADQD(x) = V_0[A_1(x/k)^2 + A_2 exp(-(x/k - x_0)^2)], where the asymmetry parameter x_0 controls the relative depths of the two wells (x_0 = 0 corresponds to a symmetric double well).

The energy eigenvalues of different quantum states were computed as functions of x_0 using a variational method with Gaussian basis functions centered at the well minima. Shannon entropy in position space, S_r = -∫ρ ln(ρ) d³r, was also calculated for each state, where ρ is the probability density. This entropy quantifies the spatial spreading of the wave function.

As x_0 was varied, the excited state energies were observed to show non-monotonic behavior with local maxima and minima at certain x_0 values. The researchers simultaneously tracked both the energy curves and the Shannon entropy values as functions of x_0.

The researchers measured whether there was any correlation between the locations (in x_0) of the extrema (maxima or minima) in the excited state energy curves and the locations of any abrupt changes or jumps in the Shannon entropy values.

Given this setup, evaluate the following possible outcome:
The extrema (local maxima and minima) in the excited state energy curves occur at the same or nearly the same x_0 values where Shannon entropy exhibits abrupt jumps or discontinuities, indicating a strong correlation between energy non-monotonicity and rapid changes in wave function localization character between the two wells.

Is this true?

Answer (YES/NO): YES